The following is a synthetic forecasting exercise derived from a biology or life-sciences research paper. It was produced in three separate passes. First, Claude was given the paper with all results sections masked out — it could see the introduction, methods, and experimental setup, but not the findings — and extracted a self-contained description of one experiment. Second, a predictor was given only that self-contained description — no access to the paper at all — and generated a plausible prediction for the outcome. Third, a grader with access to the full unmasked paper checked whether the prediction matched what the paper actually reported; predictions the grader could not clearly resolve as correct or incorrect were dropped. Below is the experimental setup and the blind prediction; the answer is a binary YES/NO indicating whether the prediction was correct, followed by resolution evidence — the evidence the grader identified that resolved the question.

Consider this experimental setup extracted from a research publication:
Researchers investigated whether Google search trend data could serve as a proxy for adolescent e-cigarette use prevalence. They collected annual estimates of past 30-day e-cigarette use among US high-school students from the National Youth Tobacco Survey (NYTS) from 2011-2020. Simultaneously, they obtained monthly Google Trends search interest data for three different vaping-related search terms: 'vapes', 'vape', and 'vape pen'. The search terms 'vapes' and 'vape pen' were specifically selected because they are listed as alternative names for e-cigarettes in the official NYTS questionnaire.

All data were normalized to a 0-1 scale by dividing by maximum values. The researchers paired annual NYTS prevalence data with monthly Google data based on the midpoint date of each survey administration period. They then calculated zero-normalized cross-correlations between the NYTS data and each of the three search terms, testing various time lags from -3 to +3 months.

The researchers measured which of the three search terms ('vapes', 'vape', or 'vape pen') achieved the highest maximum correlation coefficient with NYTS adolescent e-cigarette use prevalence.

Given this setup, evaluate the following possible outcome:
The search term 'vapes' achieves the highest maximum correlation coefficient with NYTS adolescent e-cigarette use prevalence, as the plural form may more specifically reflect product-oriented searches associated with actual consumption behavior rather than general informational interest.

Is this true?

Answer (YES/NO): YES